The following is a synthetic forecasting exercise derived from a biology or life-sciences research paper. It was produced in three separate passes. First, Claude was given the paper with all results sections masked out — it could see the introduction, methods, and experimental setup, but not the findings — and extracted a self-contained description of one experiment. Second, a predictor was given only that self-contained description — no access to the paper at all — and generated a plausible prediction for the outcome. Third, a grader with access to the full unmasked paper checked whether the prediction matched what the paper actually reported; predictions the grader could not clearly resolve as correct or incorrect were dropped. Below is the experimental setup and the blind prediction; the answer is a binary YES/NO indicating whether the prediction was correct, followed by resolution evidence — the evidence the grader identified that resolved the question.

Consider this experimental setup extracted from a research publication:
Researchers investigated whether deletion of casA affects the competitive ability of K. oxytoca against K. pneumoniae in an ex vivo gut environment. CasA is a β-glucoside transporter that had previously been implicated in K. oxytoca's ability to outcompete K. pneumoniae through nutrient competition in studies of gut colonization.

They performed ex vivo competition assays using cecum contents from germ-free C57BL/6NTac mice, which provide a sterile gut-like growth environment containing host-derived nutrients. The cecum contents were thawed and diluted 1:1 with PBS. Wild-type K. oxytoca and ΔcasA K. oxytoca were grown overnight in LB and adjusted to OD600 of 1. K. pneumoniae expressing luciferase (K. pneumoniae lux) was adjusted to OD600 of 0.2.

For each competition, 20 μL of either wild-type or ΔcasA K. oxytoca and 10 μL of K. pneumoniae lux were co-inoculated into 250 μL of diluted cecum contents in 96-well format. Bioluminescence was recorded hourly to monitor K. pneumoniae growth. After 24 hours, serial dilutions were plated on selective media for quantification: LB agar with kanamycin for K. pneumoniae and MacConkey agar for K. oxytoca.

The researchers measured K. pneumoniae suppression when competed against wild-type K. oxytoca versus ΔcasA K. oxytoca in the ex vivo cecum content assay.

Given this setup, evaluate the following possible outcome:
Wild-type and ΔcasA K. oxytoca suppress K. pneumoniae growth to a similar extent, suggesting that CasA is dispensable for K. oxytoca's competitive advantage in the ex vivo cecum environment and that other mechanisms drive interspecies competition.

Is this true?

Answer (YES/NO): NO